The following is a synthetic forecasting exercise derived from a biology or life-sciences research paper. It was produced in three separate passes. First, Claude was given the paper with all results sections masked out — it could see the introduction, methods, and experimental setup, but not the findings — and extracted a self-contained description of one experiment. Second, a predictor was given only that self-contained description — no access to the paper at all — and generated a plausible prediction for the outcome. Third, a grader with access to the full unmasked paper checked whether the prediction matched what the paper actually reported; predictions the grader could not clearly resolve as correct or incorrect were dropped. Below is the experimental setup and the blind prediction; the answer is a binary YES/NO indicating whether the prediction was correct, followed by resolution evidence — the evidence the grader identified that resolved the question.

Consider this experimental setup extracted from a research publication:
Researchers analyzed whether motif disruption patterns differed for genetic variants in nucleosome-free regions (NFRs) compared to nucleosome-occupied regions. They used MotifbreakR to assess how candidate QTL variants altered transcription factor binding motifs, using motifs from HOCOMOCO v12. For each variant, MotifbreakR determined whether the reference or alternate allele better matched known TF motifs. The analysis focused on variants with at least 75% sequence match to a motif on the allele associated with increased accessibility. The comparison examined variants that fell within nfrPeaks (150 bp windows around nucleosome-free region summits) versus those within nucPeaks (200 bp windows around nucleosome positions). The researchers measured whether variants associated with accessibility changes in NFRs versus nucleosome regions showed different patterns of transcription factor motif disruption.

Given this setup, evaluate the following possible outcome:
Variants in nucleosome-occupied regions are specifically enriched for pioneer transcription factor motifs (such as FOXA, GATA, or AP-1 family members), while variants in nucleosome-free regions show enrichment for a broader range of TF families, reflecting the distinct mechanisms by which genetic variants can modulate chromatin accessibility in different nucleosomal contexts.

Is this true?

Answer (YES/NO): NO